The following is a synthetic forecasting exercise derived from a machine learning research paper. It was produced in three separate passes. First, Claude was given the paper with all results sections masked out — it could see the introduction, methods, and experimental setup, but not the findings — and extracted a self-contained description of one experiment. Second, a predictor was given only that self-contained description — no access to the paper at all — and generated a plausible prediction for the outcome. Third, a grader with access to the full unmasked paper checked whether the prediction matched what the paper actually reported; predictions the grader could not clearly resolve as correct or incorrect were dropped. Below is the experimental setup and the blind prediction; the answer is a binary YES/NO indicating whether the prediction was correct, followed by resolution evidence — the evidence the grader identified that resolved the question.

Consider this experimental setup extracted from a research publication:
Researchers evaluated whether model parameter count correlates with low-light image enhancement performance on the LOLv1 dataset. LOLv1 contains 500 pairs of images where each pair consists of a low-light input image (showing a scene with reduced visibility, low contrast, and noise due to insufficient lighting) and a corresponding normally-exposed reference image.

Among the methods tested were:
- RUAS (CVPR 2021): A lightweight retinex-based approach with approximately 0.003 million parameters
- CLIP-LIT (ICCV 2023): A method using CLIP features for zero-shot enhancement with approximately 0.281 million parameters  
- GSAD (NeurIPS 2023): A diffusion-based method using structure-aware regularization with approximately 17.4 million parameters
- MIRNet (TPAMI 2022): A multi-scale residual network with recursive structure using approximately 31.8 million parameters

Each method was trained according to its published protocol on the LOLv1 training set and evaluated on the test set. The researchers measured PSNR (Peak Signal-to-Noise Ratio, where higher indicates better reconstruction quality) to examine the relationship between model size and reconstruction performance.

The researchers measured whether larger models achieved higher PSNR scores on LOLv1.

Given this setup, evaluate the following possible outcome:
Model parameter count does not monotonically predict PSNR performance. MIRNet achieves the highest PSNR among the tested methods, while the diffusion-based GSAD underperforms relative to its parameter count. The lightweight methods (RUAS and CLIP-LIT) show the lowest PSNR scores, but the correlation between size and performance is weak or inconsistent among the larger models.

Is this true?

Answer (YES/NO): NO